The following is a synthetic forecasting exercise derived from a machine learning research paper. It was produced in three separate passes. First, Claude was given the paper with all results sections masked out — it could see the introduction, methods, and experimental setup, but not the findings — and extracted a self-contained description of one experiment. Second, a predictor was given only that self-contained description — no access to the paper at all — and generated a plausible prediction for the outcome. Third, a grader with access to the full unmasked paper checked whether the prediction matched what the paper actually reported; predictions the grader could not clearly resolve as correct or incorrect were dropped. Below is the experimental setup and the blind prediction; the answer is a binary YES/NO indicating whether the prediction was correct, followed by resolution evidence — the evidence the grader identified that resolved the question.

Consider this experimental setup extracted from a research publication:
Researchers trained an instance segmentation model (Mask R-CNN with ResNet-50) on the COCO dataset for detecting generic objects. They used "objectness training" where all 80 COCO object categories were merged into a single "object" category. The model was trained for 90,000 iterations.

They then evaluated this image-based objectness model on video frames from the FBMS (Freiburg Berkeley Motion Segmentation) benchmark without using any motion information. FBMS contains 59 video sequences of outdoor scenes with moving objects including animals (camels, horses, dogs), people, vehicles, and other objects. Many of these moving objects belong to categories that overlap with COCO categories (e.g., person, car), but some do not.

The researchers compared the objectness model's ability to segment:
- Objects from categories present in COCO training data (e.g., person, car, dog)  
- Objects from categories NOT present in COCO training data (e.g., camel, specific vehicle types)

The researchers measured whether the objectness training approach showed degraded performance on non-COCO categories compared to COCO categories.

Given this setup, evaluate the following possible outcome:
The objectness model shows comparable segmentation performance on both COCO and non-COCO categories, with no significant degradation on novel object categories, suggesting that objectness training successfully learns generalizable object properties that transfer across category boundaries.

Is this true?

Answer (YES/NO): YES